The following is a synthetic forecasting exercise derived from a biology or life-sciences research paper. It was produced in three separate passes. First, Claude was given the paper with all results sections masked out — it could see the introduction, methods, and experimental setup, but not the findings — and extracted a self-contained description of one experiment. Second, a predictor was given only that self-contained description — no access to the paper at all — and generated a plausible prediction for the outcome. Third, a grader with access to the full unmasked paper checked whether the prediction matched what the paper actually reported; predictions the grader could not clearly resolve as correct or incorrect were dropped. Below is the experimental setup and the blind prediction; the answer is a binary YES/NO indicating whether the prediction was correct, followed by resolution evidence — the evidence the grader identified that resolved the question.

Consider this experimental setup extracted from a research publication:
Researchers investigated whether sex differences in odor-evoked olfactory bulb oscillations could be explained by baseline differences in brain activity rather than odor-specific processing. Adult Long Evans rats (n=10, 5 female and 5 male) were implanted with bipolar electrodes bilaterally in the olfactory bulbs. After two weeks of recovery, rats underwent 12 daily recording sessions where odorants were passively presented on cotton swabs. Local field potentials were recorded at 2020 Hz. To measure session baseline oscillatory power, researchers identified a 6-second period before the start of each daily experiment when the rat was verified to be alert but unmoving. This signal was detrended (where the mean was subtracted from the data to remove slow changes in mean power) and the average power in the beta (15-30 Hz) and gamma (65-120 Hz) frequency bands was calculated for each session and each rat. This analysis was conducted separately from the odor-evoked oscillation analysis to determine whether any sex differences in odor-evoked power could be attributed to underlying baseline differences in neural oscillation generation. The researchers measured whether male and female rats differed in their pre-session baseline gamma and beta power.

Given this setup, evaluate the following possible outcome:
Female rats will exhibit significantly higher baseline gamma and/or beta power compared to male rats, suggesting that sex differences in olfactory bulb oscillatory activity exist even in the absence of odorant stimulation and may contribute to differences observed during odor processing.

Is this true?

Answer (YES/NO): NO